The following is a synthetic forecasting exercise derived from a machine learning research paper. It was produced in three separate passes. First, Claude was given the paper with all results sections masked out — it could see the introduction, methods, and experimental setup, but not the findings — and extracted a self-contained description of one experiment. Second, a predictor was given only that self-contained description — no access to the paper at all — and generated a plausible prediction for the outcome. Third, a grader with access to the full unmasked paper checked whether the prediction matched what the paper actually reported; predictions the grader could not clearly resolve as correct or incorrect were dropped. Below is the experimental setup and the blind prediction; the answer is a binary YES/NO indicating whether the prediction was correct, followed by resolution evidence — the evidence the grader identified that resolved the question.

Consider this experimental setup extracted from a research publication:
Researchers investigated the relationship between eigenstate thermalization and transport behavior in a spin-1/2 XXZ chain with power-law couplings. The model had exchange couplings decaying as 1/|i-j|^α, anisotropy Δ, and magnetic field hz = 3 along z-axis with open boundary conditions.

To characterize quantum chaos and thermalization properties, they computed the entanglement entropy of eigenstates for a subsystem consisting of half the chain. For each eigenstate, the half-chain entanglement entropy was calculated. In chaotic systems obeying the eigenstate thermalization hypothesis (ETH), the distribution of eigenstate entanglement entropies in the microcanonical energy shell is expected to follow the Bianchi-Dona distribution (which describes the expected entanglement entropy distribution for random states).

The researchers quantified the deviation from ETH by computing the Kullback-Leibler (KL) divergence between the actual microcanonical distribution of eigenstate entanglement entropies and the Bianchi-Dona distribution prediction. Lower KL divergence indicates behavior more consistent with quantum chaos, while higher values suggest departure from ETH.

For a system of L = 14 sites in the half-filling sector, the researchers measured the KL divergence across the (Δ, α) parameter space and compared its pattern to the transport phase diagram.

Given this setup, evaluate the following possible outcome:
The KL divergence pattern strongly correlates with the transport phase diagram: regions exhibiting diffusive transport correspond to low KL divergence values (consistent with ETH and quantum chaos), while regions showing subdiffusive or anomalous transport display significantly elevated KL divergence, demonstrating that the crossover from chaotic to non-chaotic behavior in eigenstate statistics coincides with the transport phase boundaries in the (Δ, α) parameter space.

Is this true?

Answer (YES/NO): NO